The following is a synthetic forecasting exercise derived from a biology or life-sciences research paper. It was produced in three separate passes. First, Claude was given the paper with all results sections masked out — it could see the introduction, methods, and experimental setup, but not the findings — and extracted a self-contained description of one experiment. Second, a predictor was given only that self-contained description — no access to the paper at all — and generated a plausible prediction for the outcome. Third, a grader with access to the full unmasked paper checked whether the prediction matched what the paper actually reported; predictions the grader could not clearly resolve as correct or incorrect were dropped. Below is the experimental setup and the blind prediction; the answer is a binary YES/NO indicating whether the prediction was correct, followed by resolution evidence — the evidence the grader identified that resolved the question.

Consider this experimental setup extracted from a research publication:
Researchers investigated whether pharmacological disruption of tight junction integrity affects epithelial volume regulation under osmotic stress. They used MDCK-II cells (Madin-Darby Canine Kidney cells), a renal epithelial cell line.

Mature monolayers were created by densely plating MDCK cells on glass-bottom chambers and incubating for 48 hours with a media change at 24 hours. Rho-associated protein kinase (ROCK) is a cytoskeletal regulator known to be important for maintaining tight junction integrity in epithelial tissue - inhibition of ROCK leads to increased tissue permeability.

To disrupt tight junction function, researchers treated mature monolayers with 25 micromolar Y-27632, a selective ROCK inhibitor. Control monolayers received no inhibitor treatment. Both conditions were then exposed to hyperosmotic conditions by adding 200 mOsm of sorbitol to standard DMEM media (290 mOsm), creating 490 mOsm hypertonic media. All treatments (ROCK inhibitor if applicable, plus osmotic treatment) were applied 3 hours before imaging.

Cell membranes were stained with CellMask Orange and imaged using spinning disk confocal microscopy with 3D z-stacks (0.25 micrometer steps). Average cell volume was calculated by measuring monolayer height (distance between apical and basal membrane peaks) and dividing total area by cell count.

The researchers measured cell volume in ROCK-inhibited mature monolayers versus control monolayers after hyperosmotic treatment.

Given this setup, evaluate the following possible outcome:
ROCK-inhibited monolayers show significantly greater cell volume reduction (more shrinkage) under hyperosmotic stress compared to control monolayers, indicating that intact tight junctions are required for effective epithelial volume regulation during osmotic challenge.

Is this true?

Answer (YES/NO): NO